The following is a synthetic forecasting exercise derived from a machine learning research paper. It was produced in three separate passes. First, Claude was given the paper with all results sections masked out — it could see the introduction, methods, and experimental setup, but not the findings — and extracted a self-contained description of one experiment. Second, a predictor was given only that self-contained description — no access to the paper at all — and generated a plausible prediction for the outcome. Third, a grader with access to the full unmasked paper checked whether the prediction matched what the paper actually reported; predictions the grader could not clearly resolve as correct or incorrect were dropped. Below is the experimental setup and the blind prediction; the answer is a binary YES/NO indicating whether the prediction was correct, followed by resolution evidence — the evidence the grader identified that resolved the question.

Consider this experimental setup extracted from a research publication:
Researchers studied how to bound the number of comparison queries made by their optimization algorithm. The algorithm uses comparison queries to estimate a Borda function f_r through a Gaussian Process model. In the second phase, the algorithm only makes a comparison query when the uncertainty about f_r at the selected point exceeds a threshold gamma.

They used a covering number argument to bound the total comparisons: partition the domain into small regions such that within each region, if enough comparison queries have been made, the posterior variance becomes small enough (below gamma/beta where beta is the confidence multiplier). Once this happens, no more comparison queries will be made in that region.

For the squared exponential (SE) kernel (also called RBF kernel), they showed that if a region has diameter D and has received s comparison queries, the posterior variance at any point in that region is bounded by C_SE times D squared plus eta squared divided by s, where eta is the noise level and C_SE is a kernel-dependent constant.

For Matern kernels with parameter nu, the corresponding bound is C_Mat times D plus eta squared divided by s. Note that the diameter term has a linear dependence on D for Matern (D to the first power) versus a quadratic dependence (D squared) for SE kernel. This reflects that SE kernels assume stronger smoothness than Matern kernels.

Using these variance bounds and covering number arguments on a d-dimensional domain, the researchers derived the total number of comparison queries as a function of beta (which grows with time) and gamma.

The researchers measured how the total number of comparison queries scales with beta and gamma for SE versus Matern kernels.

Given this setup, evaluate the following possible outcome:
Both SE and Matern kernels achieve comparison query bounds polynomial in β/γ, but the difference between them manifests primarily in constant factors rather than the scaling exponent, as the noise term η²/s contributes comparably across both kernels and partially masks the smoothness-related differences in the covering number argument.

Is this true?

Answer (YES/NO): NO